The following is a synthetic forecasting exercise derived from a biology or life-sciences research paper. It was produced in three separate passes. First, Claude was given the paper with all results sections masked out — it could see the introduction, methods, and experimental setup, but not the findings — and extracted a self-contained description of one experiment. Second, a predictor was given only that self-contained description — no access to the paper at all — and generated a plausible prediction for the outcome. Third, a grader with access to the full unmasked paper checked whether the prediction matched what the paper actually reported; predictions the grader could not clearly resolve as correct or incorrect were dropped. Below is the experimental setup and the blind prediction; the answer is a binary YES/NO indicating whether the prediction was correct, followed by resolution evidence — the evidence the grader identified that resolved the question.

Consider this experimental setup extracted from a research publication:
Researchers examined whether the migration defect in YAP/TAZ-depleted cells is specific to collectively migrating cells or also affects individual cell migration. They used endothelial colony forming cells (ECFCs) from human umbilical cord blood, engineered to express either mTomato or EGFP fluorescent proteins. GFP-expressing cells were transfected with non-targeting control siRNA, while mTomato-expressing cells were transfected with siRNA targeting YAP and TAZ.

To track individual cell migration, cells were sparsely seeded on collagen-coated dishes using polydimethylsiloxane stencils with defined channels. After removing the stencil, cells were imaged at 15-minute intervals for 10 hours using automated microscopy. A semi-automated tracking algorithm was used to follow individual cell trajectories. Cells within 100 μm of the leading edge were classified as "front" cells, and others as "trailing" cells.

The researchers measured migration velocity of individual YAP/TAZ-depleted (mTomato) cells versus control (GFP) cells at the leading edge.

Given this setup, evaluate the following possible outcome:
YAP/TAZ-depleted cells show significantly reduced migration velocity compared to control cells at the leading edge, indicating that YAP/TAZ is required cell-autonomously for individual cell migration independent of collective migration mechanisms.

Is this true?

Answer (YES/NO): YES